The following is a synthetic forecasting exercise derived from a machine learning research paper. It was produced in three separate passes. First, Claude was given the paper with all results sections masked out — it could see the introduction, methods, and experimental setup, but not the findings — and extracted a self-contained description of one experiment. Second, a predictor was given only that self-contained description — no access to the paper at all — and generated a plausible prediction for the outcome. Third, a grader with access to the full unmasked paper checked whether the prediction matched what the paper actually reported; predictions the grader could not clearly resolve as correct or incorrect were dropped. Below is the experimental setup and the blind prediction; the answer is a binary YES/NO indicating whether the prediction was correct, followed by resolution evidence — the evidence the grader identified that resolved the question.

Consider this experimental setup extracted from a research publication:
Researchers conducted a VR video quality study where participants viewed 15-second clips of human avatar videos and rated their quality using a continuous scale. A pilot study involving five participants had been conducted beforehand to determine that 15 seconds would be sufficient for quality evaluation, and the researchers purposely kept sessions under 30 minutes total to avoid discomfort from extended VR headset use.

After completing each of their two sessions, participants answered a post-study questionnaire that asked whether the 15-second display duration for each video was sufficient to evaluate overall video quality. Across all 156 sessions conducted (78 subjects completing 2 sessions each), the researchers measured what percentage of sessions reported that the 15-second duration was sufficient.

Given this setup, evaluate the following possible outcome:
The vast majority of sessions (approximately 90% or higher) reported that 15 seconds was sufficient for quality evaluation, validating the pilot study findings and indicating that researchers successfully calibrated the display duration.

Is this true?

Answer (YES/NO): YES